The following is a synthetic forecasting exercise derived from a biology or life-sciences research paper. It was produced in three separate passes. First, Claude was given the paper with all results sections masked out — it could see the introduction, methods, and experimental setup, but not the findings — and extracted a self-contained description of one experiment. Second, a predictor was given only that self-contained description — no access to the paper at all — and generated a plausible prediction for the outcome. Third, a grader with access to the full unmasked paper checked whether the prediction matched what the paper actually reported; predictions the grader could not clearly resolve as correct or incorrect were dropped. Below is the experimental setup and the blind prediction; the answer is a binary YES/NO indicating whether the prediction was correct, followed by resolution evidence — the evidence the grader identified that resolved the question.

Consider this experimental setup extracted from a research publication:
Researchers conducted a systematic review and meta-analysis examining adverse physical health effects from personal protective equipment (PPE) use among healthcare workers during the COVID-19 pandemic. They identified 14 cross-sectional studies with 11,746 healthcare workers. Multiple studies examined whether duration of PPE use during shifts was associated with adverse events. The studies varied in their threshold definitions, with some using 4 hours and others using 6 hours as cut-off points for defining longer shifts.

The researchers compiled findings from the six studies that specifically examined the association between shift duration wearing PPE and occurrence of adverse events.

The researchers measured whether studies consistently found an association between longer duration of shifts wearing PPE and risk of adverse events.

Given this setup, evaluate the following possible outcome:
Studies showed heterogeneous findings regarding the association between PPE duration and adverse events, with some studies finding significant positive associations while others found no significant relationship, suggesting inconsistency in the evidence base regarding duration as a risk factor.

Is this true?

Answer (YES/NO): NO